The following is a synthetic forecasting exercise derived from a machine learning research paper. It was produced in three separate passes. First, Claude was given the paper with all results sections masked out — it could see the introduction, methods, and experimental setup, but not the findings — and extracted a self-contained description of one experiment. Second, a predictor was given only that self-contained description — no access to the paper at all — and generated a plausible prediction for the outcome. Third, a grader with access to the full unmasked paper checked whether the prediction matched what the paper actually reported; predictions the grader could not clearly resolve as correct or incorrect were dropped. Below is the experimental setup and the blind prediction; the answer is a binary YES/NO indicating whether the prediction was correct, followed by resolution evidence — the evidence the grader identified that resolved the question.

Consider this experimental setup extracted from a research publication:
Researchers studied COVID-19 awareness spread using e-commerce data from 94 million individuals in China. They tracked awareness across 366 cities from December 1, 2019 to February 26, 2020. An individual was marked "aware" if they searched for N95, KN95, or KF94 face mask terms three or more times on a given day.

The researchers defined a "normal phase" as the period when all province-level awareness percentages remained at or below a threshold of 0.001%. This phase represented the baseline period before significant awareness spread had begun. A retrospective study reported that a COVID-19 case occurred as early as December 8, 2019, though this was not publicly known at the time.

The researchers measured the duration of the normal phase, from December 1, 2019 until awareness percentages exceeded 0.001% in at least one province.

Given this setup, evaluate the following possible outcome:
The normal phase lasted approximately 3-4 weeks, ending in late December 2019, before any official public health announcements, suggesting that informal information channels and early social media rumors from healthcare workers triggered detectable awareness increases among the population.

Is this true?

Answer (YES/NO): NO